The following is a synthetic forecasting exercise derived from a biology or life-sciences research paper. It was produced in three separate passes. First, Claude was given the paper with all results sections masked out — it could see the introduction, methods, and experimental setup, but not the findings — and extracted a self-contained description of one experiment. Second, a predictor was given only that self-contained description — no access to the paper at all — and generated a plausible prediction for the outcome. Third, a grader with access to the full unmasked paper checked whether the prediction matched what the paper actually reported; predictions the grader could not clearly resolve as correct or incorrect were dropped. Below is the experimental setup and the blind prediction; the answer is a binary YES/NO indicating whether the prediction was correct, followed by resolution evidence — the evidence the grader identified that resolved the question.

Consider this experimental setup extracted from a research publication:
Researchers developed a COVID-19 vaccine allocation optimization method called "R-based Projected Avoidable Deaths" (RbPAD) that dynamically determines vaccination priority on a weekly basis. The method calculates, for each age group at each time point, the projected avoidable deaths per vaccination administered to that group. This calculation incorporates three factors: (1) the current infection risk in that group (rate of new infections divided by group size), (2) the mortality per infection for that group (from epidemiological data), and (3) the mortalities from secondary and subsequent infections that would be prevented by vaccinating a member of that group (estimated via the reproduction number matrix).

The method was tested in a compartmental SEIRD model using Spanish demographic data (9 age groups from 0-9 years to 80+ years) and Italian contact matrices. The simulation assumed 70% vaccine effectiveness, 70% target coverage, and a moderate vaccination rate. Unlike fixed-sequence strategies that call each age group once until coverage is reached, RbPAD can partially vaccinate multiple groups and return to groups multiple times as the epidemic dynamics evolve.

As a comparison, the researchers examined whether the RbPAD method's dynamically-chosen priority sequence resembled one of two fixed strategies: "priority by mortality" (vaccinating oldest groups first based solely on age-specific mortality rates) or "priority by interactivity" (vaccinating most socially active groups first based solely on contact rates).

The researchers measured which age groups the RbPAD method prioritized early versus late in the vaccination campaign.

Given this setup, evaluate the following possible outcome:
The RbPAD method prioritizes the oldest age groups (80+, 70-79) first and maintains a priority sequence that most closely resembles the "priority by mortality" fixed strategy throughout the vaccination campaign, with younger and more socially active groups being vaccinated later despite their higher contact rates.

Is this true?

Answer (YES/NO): NO